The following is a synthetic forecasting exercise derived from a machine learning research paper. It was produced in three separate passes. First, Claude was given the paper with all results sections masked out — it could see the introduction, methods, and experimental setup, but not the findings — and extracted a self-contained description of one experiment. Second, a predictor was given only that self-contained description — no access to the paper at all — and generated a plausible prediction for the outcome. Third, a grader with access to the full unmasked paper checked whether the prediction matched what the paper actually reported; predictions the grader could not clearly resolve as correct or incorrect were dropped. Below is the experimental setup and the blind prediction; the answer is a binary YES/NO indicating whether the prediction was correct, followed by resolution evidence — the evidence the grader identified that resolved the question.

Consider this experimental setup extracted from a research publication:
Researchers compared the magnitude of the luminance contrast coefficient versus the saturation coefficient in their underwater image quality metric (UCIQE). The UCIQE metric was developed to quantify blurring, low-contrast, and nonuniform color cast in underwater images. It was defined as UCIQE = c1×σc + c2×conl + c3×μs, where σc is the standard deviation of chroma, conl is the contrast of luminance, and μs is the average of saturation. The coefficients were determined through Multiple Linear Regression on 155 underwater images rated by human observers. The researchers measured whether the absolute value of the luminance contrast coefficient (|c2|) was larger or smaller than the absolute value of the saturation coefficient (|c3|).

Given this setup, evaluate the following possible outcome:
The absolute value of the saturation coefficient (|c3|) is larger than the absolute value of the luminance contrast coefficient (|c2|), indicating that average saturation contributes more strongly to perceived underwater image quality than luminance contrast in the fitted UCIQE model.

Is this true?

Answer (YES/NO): YES